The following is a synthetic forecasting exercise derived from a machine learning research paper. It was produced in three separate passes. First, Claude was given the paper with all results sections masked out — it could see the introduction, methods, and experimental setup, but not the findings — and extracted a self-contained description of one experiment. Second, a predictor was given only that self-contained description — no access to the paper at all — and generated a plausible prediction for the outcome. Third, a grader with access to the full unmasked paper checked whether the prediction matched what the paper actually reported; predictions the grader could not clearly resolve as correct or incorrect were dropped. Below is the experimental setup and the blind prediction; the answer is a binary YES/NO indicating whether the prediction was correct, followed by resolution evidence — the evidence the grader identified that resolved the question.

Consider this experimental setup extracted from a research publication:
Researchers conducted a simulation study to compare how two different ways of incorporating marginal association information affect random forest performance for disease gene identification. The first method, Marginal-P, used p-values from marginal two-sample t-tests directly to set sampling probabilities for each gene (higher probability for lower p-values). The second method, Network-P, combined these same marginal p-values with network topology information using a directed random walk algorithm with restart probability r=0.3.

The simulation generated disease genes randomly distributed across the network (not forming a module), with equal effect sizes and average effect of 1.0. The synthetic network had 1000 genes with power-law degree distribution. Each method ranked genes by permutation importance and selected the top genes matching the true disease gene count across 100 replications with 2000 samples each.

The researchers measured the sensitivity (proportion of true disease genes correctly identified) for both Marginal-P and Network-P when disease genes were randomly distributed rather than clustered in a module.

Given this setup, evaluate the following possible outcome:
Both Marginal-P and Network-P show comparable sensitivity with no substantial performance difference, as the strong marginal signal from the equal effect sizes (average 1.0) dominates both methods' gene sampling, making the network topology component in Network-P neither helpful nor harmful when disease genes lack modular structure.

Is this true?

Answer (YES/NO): NO